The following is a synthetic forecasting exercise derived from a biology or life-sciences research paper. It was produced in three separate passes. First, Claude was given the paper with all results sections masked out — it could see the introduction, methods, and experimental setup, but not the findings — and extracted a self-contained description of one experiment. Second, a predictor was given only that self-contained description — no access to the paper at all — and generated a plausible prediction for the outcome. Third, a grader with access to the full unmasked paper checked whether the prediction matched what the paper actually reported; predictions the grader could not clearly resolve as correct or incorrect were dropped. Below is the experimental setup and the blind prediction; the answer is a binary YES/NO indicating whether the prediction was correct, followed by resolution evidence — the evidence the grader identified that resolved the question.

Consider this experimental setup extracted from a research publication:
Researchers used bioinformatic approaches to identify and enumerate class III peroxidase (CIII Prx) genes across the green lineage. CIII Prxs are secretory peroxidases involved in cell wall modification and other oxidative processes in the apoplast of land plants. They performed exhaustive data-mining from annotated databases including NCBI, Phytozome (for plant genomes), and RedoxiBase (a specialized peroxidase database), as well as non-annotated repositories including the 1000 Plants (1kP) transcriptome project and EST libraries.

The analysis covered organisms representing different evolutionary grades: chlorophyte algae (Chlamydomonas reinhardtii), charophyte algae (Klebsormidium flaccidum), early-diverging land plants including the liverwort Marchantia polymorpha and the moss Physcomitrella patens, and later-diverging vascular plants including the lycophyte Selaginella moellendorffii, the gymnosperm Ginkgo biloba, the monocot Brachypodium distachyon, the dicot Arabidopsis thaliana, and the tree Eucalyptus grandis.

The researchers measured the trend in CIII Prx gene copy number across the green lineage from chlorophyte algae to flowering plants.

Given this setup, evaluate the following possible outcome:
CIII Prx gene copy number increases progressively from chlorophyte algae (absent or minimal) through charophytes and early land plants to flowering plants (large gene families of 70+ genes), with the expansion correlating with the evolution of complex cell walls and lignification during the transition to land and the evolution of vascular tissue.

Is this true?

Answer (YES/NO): NO